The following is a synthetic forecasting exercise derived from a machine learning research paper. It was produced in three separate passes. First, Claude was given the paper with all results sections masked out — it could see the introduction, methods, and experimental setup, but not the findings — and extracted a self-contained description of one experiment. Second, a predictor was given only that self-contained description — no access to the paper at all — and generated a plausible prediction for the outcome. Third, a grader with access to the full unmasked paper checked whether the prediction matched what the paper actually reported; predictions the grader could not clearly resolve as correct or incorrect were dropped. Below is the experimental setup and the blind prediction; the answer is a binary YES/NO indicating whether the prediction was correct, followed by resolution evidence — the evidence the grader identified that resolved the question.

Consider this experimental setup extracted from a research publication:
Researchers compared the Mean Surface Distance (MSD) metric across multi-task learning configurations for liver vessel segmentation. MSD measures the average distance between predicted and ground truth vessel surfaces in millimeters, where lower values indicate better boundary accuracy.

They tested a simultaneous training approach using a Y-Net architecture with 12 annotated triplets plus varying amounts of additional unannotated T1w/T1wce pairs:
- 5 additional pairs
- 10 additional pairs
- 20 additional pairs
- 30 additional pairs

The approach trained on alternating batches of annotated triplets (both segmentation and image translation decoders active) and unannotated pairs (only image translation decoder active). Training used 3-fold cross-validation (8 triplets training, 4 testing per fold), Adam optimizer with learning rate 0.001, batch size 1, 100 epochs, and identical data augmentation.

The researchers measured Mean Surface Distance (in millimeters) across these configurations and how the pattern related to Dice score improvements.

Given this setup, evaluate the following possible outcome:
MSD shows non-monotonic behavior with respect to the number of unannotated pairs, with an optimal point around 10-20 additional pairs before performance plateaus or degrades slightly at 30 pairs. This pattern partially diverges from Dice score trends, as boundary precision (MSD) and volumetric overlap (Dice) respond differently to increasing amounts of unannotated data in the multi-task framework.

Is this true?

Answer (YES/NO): NO